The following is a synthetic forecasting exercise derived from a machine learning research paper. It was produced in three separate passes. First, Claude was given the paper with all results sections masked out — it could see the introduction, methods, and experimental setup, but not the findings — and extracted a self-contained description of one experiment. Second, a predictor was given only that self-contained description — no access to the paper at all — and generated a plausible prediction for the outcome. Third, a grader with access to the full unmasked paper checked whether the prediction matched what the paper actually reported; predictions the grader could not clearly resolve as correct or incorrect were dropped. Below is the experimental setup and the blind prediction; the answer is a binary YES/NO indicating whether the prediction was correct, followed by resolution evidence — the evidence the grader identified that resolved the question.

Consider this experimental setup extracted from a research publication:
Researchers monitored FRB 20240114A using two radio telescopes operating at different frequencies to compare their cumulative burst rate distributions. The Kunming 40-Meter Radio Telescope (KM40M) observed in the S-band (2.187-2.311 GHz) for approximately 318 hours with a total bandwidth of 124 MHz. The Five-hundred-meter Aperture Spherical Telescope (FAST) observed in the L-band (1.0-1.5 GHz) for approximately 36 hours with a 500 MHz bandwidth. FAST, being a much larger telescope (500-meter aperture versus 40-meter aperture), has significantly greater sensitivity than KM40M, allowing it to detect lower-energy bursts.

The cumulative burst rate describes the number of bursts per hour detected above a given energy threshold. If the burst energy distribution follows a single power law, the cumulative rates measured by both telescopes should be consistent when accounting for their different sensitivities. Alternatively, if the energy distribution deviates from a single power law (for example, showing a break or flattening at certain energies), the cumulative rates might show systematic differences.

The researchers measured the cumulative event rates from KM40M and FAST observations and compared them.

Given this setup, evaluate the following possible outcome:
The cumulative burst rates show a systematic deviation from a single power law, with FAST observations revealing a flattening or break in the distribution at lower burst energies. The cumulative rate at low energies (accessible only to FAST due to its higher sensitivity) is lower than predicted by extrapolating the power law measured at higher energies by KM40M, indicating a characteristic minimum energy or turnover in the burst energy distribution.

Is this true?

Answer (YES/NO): NO